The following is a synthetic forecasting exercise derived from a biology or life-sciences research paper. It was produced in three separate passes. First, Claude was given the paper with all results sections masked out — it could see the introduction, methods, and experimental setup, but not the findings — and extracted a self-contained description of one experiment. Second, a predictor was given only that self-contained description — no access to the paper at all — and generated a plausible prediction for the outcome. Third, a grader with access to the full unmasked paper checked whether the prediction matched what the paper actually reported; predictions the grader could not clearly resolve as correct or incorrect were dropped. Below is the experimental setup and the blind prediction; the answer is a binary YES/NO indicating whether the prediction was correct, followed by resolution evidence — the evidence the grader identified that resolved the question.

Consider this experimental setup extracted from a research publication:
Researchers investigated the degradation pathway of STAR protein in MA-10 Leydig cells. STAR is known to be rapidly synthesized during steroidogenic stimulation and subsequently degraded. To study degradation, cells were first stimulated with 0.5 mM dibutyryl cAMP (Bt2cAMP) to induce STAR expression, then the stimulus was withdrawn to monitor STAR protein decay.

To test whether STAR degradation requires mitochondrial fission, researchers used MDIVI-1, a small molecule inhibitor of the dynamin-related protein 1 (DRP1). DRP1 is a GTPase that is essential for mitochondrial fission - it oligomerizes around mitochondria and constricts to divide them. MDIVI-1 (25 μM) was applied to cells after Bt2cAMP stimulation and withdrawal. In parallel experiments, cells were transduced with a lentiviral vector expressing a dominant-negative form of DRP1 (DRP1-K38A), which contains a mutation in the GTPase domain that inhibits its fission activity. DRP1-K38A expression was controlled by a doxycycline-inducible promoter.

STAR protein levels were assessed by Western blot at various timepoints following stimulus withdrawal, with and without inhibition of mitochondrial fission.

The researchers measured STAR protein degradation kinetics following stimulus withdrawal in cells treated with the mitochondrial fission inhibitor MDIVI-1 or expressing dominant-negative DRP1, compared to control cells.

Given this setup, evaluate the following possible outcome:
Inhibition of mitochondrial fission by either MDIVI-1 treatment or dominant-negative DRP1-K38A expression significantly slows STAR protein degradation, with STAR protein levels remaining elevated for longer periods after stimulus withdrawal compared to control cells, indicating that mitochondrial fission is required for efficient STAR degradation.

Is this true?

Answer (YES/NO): YES